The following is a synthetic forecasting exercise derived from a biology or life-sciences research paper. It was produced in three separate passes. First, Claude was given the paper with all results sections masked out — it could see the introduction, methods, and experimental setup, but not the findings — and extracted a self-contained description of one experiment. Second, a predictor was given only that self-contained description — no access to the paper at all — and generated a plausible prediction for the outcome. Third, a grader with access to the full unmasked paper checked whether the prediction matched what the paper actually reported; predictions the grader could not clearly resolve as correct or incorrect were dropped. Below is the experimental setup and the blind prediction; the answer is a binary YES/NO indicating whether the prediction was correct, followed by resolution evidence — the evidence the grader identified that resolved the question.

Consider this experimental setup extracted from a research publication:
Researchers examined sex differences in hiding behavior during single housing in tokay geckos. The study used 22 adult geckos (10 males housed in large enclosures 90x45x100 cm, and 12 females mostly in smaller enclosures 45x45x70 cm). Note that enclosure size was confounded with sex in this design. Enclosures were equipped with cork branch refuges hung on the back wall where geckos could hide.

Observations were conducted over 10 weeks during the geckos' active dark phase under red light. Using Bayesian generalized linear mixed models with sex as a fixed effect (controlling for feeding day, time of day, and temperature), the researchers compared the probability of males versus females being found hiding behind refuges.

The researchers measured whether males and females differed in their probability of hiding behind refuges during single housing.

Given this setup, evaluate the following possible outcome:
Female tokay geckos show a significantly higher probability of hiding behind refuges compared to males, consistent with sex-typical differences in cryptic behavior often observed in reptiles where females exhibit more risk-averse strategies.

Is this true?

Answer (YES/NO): NO